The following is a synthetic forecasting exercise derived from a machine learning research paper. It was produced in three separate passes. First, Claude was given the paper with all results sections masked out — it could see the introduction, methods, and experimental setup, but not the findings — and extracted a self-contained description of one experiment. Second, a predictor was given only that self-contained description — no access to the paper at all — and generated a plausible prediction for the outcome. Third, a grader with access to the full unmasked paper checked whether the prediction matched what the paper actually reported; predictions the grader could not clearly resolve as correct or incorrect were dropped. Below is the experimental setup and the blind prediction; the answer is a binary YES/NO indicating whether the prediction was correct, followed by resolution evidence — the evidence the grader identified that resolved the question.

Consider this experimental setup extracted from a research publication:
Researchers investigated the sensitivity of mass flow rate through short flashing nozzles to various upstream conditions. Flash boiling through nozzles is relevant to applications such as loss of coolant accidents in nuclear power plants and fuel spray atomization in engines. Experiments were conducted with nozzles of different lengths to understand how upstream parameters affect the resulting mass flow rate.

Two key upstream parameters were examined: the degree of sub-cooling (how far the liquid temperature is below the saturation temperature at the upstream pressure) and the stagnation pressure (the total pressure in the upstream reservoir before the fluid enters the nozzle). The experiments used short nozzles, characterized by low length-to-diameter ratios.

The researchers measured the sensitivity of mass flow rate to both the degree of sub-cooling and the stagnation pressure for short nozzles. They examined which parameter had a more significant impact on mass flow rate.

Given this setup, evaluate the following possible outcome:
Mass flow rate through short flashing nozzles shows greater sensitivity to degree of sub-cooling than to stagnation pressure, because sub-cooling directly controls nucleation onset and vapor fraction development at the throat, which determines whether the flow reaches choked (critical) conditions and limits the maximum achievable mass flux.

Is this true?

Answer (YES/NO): NO